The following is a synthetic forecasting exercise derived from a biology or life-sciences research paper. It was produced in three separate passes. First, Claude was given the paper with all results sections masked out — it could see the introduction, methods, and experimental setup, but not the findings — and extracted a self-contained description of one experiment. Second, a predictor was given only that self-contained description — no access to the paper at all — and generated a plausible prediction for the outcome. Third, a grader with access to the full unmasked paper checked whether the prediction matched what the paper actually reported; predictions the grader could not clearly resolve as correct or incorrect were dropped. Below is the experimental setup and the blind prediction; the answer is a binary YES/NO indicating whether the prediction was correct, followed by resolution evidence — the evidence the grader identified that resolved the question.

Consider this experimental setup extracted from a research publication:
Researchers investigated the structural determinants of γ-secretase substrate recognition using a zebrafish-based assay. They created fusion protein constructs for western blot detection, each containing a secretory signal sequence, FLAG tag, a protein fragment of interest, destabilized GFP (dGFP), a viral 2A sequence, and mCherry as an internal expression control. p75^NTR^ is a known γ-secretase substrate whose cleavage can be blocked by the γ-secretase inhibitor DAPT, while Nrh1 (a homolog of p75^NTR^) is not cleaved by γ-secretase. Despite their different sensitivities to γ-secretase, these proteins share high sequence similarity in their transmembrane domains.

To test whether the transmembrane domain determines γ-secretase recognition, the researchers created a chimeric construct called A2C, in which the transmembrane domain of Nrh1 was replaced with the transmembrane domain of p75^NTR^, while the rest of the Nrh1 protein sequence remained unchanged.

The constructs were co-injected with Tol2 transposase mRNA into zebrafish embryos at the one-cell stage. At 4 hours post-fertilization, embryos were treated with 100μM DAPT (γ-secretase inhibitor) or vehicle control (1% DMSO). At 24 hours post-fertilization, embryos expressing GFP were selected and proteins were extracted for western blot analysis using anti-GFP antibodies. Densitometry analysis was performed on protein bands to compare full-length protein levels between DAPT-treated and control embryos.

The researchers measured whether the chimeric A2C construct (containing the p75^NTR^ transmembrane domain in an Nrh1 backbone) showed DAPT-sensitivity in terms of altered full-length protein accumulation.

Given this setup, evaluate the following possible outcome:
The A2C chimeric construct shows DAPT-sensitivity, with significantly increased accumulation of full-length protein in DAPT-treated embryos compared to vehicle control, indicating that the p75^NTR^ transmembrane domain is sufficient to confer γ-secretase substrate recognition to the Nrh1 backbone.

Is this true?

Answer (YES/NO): NO